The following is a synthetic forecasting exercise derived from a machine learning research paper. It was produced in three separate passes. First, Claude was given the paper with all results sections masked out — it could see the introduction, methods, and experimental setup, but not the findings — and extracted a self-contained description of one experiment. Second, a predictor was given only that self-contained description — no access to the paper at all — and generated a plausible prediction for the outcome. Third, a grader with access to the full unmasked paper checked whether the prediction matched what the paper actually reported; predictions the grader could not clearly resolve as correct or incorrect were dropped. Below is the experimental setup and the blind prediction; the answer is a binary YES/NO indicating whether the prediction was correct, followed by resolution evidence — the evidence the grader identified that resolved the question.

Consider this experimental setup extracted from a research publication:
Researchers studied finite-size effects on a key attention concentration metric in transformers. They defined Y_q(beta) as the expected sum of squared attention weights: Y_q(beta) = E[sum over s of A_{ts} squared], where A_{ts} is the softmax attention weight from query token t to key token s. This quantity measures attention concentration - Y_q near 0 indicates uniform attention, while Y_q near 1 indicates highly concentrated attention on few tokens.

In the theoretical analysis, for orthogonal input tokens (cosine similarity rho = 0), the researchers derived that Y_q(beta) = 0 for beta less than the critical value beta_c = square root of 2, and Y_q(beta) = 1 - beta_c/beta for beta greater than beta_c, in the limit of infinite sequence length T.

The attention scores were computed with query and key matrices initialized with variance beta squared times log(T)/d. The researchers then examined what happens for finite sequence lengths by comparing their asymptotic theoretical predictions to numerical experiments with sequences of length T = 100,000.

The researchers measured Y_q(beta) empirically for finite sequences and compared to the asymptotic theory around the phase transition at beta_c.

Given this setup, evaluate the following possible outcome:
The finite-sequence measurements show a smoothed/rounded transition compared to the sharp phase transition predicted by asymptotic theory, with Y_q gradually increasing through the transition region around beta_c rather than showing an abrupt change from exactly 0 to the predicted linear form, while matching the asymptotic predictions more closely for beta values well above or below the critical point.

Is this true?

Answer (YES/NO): YES